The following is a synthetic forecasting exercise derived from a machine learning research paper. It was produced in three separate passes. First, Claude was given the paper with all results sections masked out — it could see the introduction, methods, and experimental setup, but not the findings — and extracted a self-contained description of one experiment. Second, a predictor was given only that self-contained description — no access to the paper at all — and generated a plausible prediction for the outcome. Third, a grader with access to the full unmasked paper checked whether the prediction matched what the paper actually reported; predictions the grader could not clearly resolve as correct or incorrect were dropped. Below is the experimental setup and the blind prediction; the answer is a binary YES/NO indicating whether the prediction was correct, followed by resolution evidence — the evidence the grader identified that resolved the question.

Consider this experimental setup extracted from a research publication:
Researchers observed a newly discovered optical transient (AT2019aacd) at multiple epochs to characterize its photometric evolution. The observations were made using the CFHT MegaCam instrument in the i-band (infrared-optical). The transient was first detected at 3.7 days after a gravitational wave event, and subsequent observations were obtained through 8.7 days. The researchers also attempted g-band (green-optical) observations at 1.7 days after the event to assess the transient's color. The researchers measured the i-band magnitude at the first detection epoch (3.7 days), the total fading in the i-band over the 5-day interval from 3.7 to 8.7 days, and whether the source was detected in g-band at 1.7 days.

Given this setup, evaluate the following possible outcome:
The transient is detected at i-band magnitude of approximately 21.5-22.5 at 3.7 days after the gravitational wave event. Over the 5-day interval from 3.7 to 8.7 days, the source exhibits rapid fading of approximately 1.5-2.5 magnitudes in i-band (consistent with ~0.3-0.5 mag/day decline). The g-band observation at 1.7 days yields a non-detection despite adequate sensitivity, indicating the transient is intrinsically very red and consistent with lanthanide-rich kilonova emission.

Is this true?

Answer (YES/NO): NO